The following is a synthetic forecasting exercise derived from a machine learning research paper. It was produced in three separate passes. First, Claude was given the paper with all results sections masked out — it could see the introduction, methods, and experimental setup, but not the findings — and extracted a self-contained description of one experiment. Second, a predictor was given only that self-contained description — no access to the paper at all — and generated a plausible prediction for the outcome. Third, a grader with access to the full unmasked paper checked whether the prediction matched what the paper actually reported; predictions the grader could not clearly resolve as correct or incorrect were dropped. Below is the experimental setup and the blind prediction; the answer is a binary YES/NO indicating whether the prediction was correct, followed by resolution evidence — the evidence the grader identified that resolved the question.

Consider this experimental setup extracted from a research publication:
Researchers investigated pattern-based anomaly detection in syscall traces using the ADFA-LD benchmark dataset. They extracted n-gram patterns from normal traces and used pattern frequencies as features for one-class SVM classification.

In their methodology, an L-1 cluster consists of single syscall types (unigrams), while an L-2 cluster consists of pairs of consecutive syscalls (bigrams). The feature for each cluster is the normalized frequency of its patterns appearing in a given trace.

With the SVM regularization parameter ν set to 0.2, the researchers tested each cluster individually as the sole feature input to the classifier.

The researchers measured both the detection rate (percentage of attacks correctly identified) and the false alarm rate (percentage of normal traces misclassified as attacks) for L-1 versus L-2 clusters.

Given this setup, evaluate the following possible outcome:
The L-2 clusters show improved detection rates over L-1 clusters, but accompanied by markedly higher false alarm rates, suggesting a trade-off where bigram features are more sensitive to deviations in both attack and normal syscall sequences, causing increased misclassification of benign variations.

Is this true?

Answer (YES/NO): NO